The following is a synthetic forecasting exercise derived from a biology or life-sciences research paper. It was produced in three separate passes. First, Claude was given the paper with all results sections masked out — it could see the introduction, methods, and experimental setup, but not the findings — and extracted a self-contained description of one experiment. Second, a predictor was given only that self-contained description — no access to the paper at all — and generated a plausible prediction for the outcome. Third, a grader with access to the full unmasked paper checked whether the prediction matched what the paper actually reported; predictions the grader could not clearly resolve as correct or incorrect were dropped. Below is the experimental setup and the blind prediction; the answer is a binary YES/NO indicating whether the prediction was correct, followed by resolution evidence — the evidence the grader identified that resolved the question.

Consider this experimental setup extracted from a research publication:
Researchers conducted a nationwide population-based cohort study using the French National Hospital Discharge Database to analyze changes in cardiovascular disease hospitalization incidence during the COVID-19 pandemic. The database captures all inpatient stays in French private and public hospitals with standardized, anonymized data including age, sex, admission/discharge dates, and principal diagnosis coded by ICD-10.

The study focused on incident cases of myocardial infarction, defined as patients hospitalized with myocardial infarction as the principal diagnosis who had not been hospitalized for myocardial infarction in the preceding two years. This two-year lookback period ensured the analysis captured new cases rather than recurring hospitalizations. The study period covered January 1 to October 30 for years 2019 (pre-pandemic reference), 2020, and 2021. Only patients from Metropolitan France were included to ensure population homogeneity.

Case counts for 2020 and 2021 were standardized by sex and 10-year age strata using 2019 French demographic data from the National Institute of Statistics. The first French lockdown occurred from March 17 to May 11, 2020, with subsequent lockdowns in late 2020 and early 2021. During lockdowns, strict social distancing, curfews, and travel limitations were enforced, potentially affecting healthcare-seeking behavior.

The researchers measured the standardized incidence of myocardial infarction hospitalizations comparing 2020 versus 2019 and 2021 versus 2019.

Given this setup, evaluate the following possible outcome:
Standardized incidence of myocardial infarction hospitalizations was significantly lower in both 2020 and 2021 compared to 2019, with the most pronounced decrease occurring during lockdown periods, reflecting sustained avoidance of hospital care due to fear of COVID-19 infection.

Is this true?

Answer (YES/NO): NO